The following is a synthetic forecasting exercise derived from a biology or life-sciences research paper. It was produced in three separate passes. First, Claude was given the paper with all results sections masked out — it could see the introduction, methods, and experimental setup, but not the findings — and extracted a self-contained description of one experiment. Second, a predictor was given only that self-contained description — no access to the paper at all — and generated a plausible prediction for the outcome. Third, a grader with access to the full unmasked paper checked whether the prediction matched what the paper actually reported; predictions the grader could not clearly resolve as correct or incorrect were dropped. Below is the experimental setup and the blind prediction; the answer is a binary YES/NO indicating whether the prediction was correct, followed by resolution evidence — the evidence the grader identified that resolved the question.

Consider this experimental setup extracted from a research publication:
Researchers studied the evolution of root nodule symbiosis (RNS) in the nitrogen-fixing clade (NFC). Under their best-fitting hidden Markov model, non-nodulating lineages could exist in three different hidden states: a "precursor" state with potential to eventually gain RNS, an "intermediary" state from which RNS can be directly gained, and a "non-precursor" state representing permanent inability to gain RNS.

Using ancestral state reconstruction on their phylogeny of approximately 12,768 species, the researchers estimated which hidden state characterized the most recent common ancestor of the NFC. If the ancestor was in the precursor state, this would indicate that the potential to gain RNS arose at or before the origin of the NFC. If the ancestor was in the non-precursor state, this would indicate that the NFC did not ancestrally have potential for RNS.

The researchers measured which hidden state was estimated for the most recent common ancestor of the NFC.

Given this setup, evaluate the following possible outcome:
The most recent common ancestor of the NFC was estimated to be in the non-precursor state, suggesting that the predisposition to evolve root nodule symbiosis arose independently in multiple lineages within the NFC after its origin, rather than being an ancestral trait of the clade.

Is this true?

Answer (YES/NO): NO